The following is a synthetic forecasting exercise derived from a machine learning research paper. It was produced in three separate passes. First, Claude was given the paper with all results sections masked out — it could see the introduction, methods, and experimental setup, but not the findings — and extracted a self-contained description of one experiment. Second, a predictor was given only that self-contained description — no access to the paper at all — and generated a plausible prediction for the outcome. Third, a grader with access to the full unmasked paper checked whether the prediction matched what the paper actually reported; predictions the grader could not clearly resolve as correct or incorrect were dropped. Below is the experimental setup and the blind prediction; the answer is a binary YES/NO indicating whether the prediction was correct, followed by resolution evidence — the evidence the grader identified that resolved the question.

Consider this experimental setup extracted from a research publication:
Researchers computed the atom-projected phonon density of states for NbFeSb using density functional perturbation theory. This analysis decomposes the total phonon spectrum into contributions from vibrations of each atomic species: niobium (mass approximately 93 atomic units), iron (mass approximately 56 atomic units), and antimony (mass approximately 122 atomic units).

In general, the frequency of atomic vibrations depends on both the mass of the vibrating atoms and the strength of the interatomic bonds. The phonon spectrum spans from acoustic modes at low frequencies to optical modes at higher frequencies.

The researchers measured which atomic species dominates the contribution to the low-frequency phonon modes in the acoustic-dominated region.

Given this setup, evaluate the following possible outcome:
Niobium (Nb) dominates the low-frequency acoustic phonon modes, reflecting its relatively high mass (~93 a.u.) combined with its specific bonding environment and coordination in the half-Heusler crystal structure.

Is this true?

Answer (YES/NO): NO